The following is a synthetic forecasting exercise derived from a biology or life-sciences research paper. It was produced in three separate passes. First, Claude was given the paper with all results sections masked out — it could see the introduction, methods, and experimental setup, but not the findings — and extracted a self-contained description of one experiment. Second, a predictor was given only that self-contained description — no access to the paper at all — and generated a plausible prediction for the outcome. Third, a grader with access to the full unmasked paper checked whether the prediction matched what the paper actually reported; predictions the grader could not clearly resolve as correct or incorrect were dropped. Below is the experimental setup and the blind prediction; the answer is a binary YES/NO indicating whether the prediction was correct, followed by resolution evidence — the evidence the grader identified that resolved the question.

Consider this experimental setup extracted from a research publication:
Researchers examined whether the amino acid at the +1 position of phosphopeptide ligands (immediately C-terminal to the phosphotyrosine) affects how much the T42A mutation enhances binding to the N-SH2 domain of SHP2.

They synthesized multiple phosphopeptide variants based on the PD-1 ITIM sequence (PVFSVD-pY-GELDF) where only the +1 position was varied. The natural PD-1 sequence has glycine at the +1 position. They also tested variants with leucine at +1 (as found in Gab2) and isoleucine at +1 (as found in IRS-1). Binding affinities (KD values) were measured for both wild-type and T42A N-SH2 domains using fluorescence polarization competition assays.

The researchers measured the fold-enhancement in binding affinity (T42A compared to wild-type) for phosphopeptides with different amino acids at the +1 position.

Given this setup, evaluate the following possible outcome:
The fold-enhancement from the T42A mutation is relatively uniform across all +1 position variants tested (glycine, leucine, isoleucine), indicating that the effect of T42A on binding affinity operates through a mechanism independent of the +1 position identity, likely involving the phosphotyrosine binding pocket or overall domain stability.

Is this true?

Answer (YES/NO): NO